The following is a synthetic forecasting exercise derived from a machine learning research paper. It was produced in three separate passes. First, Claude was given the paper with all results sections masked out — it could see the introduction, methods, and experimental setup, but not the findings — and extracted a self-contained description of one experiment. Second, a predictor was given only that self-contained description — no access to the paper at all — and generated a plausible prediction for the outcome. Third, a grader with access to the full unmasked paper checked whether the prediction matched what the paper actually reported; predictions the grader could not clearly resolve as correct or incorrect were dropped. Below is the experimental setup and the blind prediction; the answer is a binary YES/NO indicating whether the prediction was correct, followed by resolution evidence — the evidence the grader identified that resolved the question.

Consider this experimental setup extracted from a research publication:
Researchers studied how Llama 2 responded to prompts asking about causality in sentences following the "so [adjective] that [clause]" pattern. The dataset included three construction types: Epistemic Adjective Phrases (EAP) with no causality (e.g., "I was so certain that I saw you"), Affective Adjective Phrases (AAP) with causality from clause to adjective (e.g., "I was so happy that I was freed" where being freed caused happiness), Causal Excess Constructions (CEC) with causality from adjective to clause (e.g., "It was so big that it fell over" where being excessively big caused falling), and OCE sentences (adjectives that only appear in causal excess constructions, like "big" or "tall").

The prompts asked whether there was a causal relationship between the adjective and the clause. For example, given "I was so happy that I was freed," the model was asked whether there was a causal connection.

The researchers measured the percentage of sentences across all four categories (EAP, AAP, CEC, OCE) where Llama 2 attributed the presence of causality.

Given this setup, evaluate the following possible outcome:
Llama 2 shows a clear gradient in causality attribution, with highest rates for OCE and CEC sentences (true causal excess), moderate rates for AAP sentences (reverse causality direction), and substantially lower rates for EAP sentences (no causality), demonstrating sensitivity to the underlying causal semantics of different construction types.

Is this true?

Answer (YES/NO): NO